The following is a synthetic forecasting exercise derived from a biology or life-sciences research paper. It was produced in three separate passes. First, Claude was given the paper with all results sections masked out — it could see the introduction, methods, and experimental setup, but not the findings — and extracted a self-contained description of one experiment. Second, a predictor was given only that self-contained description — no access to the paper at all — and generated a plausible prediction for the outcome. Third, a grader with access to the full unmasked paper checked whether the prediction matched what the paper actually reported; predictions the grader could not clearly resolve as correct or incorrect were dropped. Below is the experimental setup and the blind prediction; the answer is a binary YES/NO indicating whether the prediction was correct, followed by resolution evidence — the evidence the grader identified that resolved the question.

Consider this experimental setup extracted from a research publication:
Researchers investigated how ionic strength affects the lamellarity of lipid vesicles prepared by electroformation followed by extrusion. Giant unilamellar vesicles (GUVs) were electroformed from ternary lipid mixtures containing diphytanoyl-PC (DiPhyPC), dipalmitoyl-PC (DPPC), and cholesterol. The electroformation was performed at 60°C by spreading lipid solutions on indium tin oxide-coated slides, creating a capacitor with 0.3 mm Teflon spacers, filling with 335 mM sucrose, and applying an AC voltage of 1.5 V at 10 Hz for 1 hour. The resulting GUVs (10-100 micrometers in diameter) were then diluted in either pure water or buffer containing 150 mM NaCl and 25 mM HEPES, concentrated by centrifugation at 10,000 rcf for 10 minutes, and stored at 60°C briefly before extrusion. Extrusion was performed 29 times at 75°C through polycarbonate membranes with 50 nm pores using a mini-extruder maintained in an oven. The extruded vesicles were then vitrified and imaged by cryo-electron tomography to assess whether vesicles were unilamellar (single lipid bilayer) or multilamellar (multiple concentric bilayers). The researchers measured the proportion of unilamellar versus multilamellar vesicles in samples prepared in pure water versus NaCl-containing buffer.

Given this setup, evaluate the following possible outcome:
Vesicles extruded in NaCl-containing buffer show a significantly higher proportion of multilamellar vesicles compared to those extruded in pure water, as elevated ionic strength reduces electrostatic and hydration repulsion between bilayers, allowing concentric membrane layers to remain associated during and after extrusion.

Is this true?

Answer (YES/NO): NO